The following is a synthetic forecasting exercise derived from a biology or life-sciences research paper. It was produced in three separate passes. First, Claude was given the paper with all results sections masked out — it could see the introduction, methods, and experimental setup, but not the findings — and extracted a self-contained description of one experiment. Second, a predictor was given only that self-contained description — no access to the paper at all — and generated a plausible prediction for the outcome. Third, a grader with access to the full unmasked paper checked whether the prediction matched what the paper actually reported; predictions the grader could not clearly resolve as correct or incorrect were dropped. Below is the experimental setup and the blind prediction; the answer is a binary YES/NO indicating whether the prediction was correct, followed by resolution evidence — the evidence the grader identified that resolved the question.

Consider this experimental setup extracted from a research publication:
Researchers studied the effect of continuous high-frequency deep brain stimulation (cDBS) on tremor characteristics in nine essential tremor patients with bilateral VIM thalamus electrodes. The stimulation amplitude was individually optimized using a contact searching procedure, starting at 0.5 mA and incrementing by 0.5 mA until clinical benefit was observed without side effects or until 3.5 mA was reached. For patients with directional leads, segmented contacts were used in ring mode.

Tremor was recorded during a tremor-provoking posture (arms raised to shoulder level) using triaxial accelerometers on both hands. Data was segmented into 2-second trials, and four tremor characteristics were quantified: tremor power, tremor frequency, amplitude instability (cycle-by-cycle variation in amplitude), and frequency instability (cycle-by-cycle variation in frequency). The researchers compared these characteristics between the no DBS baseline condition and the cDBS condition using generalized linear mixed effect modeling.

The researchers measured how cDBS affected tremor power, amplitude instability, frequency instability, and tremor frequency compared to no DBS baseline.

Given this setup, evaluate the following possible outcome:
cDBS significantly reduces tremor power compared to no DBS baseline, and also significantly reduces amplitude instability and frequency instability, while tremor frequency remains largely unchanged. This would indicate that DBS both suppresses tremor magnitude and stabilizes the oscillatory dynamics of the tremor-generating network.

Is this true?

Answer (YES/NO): NO